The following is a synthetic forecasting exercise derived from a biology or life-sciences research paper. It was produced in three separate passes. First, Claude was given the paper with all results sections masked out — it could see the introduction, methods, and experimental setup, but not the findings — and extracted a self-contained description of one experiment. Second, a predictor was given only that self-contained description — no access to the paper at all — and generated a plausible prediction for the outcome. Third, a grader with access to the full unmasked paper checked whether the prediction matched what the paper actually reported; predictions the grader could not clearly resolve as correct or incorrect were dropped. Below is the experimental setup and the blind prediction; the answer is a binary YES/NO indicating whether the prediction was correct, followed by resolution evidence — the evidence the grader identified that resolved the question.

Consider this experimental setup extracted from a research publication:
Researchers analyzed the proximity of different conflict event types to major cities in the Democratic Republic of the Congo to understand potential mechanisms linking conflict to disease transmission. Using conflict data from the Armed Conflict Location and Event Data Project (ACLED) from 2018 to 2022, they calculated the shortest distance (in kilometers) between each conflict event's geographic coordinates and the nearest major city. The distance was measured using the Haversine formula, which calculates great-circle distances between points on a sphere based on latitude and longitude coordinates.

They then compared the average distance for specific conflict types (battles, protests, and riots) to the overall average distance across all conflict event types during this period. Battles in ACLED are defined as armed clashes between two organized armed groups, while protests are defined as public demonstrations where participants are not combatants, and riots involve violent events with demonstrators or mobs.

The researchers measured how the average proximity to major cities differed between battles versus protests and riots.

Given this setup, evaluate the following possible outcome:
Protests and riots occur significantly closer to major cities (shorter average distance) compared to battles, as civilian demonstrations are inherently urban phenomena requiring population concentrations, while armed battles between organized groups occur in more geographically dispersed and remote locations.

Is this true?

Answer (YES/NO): YES